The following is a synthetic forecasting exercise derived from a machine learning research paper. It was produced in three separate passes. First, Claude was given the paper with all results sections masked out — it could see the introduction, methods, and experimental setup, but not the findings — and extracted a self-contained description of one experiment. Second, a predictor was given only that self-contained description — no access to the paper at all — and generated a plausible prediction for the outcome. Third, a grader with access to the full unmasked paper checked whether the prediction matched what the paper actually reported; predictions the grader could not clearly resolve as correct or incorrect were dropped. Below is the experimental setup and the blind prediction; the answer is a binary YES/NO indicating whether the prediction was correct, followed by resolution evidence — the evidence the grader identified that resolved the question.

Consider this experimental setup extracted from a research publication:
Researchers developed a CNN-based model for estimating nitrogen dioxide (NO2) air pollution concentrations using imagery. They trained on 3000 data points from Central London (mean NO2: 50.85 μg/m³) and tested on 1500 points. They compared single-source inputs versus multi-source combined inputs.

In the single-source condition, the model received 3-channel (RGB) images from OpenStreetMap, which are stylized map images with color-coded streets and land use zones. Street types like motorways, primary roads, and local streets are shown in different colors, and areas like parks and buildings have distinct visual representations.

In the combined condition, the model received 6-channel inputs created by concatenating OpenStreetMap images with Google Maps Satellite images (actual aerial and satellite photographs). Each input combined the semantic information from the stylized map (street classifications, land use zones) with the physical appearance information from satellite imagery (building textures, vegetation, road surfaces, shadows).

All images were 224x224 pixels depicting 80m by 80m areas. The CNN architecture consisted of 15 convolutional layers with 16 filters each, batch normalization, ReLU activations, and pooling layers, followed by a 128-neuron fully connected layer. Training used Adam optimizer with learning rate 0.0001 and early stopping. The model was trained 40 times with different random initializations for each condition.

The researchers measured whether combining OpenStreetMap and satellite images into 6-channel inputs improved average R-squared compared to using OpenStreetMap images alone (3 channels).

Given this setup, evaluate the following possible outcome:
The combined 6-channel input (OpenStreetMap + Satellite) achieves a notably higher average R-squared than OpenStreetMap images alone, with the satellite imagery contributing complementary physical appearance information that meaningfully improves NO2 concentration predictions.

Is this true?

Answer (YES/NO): NO